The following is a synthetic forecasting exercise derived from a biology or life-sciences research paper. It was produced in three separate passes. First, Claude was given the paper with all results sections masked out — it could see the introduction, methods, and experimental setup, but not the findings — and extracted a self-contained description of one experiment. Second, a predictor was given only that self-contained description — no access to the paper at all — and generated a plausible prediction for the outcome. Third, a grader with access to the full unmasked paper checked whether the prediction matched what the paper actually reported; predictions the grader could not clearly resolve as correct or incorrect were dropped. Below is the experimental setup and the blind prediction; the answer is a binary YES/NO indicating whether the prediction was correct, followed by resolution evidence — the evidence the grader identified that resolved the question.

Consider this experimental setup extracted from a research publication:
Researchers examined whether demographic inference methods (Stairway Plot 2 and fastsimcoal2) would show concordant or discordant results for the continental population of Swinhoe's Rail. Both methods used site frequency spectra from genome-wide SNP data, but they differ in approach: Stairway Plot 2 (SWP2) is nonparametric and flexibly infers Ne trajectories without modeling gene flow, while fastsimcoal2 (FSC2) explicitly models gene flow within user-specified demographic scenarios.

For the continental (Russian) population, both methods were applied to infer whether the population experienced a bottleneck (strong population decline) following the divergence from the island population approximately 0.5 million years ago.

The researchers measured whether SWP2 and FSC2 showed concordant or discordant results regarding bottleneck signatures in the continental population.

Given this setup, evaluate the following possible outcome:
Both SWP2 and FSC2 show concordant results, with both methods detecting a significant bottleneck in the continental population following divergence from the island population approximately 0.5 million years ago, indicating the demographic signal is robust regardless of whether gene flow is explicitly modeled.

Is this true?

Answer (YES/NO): NO